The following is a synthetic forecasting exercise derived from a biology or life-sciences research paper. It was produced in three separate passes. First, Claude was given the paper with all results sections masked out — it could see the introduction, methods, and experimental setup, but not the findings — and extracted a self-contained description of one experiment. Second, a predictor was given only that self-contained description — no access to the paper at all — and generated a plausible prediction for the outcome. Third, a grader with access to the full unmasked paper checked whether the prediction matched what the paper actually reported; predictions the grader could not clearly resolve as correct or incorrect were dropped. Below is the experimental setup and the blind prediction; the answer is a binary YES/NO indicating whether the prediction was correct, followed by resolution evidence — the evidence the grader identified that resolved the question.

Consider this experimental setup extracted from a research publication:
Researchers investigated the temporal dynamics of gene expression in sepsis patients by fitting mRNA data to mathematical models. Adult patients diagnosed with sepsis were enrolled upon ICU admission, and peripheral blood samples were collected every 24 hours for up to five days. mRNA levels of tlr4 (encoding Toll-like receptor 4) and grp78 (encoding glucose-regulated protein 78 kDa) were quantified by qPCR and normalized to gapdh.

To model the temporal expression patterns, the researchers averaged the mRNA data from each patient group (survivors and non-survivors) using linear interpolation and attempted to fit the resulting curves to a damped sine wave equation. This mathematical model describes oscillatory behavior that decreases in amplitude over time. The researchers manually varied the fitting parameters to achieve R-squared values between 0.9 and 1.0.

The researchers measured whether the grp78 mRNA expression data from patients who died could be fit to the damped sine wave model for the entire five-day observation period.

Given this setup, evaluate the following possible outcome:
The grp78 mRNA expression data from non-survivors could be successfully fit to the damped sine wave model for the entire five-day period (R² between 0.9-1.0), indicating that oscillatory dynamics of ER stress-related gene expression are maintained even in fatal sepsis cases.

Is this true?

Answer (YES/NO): NO